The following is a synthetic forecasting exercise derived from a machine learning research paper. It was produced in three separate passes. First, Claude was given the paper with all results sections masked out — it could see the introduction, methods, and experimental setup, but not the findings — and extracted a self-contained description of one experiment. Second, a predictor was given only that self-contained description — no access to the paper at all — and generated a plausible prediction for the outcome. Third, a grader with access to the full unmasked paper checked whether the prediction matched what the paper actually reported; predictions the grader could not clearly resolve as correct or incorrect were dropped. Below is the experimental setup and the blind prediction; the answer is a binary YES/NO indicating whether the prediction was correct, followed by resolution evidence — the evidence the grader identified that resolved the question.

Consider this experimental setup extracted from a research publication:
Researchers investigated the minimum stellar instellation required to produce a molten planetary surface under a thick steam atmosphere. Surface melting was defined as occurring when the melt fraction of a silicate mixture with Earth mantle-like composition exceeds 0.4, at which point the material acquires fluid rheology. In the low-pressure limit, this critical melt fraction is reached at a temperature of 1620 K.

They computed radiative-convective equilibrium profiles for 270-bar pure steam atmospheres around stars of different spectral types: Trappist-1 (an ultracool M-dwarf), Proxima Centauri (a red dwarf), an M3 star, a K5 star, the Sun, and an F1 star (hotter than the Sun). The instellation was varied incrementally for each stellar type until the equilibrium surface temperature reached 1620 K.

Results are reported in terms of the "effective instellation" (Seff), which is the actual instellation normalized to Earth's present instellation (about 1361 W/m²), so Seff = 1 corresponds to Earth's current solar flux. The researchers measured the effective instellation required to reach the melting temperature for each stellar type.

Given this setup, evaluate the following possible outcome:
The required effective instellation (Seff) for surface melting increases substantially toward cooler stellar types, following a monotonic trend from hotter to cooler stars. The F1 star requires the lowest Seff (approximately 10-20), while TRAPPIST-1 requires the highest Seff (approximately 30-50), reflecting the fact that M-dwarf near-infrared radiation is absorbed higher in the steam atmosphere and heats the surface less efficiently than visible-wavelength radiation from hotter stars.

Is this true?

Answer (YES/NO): NO